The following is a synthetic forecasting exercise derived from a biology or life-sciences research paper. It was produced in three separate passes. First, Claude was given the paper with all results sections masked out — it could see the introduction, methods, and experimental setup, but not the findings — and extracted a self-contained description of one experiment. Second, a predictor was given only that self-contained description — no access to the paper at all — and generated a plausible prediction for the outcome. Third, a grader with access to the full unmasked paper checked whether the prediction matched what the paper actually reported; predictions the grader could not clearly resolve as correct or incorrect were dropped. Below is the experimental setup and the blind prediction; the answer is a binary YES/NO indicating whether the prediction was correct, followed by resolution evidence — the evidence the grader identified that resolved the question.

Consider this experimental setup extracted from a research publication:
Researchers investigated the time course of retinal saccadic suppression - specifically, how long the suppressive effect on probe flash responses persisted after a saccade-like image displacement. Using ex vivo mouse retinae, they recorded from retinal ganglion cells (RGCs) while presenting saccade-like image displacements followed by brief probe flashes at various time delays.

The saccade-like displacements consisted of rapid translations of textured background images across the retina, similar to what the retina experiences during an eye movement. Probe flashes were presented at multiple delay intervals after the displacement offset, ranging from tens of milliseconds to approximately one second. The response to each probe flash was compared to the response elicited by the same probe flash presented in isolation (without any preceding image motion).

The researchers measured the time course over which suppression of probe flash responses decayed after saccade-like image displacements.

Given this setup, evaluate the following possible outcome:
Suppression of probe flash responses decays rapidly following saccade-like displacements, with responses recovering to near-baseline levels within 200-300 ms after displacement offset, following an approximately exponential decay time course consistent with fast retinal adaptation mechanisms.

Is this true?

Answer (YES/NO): NO